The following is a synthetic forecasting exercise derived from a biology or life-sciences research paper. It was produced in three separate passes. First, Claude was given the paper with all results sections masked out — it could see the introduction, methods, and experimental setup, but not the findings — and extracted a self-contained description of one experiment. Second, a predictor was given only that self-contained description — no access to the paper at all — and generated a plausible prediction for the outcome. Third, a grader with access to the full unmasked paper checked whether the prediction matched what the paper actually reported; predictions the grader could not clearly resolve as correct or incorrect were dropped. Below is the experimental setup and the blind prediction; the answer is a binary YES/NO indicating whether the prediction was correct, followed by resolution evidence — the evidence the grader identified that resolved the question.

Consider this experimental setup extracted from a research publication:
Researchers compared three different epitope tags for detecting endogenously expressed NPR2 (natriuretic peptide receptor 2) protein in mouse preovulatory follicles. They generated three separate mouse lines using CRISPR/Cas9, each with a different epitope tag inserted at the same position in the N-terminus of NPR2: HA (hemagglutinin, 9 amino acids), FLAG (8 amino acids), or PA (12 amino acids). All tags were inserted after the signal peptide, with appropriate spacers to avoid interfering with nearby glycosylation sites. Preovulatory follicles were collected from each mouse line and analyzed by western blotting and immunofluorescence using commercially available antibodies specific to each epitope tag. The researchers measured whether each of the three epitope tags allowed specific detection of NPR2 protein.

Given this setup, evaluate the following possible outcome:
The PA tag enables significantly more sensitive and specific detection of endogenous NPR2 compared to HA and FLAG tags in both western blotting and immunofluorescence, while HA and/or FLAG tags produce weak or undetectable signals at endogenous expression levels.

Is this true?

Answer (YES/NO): NO